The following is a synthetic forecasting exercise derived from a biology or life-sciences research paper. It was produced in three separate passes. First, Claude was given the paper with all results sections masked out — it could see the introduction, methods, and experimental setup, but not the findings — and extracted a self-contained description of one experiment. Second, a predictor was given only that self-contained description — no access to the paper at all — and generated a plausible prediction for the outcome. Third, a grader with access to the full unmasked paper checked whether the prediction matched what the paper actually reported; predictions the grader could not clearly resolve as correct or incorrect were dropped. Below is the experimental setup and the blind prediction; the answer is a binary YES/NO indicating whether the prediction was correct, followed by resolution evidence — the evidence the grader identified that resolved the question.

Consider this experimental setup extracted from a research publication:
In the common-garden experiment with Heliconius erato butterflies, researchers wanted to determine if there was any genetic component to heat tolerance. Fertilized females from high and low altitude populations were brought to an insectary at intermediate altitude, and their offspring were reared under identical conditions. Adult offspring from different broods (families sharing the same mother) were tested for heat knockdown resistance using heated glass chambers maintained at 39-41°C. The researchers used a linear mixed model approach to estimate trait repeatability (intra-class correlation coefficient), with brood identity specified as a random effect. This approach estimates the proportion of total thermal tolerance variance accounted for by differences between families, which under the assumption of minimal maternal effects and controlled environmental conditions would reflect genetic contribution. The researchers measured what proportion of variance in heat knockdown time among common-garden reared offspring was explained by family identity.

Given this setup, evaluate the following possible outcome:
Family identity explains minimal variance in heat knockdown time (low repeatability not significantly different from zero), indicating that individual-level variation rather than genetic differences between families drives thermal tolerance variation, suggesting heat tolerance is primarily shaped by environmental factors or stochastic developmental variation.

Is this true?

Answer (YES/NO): NO